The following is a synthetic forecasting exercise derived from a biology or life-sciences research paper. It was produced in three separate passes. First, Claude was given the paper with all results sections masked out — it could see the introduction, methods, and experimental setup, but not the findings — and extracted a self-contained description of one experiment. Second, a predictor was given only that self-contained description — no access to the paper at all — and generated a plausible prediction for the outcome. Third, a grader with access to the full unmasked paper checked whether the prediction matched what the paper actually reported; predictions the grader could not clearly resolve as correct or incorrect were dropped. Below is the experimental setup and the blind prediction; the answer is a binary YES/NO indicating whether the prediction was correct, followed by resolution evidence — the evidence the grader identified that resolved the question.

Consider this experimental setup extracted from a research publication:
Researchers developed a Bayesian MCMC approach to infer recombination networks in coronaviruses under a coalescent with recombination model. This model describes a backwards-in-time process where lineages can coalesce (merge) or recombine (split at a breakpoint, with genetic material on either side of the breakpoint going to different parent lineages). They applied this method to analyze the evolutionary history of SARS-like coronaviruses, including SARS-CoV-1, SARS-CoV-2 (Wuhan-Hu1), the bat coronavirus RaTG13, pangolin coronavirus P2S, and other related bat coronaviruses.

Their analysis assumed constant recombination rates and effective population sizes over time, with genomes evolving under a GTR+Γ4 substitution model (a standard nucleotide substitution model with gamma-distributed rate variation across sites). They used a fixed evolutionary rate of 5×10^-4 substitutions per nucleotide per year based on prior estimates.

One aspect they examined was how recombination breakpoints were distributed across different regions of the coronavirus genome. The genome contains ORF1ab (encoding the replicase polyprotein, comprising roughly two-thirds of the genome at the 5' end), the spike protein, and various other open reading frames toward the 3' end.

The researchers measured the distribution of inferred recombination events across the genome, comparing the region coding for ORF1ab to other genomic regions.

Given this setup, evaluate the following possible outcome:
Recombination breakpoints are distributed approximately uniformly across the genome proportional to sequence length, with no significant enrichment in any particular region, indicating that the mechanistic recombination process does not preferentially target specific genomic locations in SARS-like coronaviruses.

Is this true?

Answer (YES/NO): NO